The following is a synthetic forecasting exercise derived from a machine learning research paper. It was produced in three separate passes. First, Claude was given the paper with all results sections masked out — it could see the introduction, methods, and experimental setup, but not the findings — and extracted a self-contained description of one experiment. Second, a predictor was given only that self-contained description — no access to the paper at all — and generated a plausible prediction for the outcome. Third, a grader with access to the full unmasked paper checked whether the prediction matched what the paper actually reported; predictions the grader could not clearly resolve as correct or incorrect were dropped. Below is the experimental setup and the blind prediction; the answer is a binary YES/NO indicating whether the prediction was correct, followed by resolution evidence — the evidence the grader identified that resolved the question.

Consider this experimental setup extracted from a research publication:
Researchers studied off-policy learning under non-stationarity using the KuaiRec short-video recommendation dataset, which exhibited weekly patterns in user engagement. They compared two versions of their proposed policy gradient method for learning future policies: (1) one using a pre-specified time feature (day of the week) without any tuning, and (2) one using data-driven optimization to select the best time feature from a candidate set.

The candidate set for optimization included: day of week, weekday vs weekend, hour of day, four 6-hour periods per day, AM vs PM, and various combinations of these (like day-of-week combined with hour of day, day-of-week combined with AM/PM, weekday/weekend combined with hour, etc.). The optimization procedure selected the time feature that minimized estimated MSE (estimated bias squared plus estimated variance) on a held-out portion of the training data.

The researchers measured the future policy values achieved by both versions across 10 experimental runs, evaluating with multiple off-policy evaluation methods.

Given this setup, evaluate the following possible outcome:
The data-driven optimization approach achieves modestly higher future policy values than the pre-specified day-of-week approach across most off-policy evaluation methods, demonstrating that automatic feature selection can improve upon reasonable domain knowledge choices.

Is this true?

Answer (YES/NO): YES